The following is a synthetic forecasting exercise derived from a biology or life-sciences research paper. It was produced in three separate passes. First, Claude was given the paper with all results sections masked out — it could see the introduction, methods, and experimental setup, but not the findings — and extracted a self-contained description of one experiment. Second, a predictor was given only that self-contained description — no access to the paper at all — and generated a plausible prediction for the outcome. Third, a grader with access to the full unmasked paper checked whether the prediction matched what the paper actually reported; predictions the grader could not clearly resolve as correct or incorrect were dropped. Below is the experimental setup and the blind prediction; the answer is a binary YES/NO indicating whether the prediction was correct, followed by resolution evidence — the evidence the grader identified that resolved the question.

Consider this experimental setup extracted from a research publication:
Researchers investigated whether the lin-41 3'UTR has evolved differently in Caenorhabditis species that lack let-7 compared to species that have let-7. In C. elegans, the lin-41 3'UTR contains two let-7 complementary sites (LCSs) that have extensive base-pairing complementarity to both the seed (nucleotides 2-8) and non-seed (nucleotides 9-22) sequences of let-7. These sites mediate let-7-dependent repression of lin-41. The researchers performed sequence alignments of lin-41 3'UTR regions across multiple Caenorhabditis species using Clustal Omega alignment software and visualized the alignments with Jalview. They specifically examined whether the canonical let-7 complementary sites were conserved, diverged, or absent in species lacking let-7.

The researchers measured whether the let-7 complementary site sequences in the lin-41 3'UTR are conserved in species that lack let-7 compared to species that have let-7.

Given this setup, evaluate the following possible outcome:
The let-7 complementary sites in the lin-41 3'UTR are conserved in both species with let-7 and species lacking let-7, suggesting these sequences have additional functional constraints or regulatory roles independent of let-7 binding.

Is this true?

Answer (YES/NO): NO